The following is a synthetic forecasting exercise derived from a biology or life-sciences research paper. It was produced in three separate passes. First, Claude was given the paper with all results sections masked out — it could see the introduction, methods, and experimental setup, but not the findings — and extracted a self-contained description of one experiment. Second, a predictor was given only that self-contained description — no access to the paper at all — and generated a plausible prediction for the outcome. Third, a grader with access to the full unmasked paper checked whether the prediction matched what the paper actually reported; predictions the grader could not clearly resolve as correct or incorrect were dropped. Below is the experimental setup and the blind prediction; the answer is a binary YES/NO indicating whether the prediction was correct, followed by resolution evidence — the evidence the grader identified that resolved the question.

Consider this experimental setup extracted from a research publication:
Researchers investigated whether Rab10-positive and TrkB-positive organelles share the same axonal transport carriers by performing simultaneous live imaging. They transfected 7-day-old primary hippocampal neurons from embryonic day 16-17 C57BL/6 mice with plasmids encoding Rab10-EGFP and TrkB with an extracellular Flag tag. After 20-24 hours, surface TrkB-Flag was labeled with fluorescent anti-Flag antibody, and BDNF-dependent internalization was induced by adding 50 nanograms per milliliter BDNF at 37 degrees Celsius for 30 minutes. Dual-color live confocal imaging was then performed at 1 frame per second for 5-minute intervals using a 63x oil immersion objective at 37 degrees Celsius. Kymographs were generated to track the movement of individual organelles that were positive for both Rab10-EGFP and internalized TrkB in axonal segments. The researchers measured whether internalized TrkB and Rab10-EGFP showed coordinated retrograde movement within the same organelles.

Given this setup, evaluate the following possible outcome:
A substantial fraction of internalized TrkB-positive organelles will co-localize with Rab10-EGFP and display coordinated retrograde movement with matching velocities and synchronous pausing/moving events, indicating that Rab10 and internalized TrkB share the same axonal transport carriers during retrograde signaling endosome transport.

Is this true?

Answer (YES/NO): YES